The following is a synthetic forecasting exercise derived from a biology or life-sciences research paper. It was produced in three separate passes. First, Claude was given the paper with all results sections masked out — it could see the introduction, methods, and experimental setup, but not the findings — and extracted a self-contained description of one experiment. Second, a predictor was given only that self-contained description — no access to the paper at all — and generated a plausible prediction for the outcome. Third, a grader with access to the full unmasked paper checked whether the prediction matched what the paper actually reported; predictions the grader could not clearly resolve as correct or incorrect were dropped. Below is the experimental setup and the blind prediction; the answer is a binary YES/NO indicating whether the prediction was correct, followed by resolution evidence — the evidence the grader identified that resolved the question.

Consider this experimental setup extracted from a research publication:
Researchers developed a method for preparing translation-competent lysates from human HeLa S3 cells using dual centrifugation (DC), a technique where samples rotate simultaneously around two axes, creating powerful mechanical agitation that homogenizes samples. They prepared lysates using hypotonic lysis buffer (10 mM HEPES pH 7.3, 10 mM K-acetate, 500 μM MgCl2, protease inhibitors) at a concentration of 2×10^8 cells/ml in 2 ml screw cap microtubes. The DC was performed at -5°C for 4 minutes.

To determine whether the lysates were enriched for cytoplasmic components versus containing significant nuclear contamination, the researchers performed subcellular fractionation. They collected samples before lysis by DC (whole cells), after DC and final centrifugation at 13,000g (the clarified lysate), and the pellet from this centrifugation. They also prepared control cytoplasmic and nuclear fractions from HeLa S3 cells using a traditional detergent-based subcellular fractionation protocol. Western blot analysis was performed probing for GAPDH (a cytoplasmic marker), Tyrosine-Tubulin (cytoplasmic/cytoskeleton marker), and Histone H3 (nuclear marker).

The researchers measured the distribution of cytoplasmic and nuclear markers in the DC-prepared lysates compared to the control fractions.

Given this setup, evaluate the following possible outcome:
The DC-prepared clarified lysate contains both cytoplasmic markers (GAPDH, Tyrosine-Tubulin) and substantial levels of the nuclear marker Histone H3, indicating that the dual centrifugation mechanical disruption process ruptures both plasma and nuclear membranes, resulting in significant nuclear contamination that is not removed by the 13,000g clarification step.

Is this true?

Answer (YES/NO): NO